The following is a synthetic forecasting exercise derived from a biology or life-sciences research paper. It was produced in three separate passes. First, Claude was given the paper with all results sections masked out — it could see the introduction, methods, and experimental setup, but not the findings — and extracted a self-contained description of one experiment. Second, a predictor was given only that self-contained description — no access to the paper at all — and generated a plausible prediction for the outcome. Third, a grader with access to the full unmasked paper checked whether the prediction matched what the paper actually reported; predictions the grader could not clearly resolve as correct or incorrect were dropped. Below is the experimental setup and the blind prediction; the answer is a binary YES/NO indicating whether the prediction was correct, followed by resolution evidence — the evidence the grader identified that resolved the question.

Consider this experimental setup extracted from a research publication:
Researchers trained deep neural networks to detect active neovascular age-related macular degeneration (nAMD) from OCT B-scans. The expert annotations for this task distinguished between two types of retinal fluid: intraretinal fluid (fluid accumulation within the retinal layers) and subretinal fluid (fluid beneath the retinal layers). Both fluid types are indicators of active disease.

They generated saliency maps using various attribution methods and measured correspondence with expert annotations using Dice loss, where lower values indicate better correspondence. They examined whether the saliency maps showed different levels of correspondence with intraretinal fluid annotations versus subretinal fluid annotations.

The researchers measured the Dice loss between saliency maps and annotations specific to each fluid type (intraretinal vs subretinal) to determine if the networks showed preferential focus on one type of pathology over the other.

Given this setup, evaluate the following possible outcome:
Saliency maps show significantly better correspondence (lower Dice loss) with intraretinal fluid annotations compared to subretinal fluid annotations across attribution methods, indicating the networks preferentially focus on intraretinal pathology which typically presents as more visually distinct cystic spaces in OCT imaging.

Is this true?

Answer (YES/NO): NO